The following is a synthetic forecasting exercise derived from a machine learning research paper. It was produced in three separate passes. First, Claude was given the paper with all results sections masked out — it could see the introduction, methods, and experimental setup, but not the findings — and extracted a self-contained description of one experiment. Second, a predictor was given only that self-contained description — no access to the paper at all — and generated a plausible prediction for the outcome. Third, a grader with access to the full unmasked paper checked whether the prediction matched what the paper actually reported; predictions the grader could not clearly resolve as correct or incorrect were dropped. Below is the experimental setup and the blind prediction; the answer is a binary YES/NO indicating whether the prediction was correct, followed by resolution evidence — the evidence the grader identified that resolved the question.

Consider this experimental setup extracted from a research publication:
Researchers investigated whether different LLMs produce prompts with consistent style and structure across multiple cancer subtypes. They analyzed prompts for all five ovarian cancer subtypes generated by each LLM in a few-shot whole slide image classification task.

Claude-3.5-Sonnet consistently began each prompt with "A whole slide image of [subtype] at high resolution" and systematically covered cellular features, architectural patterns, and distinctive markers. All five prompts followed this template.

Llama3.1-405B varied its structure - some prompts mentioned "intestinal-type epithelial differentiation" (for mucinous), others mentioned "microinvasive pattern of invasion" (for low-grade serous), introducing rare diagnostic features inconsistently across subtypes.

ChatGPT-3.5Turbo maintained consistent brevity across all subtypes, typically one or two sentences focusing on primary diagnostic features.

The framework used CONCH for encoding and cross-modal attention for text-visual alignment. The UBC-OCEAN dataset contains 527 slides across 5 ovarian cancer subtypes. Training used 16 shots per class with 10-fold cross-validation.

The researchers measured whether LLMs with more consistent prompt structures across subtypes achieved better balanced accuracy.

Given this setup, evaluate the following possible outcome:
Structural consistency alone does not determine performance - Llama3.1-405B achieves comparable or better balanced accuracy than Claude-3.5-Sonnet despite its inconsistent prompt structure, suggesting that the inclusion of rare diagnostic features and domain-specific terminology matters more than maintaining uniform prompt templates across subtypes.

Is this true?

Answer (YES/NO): NO